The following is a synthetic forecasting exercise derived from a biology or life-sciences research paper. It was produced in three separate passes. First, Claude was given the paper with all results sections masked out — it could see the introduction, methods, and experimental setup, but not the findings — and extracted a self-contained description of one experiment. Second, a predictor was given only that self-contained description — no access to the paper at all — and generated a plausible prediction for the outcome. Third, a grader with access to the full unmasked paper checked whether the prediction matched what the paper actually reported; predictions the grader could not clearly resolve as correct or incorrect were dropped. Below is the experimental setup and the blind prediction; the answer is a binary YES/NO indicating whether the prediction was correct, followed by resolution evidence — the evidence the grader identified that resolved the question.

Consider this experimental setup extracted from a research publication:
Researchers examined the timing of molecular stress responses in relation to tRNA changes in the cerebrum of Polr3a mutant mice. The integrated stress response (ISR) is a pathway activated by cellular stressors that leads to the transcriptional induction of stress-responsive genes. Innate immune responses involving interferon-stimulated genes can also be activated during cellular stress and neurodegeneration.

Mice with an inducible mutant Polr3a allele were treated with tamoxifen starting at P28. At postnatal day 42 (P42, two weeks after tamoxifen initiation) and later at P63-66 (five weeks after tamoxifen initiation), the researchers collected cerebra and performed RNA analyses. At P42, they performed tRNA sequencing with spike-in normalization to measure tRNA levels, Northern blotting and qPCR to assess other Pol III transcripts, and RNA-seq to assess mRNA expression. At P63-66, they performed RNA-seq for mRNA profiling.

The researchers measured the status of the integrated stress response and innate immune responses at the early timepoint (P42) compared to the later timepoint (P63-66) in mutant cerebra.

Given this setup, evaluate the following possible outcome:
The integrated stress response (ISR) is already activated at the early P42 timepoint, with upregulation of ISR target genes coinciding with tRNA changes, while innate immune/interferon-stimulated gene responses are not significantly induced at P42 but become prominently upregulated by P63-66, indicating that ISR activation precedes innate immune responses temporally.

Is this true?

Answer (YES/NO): NO